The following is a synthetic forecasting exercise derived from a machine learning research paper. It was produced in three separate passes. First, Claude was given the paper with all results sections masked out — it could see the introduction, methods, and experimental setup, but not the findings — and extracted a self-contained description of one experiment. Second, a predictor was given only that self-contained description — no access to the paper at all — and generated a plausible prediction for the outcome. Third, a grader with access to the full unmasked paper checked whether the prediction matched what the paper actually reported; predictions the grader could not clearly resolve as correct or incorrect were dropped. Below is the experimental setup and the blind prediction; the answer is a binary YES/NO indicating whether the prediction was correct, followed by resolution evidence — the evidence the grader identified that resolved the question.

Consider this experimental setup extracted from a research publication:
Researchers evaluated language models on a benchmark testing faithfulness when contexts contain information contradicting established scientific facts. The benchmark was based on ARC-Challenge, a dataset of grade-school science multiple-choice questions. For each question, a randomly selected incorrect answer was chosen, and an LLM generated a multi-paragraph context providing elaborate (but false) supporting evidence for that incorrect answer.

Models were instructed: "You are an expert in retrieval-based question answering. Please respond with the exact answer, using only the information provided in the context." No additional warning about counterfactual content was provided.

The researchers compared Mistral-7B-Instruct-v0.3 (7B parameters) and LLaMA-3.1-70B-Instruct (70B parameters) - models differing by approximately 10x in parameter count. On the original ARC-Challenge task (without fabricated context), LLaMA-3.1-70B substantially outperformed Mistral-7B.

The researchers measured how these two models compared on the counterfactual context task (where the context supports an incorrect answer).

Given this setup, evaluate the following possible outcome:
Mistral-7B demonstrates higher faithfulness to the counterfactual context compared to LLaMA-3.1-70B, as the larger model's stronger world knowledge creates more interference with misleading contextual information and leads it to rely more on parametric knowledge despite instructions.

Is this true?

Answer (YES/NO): YES